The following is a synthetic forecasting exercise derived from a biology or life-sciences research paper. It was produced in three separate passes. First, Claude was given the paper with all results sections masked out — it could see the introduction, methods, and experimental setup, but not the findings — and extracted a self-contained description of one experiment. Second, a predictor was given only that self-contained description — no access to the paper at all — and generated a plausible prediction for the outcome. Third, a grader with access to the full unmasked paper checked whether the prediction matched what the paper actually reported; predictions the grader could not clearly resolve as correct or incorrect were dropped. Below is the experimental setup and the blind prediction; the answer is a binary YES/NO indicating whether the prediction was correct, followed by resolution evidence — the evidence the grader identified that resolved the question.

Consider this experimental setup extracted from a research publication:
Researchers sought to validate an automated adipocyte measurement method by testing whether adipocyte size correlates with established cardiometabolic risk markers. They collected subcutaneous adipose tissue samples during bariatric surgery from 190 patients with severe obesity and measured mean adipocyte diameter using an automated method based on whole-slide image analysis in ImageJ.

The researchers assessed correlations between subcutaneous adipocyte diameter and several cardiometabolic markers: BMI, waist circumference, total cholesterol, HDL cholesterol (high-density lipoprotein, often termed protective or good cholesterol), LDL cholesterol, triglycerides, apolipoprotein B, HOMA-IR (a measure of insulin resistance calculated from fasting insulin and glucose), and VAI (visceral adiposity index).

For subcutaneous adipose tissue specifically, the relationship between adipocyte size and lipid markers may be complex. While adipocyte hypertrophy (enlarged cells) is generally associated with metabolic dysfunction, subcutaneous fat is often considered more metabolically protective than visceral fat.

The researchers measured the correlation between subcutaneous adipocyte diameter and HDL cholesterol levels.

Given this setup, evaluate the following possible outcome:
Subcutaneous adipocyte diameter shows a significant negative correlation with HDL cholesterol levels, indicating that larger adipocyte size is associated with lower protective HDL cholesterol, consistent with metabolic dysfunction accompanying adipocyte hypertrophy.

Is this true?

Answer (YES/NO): YES